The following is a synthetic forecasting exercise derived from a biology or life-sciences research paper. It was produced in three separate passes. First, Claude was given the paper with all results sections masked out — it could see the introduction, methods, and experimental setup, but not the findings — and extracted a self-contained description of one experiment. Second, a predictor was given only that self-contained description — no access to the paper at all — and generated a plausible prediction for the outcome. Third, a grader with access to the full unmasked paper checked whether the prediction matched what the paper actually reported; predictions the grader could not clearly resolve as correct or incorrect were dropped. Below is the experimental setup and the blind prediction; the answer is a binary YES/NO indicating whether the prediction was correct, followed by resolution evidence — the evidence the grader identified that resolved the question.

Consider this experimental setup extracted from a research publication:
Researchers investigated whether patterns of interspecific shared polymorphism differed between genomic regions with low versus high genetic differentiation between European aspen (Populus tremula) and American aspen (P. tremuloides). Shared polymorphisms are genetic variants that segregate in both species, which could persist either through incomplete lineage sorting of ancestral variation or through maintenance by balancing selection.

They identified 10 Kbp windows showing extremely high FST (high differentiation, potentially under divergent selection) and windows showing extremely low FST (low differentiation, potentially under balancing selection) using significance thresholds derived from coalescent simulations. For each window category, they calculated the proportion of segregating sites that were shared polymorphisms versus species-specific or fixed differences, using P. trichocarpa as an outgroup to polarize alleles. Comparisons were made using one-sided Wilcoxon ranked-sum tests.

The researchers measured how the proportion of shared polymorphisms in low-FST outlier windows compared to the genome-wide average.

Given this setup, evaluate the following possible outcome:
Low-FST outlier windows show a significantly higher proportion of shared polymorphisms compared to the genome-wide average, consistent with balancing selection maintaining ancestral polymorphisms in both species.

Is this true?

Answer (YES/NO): YES